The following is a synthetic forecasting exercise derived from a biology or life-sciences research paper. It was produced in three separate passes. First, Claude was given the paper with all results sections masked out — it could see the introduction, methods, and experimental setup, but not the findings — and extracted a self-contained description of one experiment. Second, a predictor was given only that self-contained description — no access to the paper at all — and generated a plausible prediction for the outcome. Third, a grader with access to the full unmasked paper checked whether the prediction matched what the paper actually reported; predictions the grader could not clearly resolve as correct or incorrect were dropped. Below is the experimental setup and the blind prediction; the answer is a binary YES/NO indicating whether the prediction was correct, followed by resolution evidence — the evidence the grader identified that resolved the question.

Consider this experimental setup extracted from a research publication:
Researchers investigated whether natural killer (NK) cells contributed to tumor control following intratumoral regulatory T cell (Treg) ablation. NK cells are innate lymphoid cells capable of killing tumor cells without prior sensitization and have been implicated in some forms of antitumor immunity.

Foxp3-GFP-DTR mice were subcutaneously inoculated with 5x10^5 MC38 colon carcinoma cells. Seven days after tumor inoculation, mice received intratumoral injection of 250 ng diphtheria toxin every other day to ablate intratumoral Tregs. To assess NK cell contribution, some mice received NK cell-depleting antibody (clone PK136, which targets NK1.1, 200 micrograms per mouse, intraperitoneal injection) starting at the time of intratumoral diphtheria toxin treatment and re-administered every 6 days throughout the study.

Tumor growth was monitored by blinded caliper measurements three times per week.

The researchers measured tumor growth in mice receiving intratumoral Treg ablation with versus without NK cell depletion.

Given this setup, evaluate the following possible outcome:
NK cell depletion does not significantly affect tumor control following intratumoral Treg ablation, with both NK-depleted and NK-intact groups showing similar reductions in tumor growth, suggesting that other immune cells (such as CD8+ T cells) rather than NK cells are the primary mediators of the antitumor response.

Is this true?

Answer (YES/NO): NO